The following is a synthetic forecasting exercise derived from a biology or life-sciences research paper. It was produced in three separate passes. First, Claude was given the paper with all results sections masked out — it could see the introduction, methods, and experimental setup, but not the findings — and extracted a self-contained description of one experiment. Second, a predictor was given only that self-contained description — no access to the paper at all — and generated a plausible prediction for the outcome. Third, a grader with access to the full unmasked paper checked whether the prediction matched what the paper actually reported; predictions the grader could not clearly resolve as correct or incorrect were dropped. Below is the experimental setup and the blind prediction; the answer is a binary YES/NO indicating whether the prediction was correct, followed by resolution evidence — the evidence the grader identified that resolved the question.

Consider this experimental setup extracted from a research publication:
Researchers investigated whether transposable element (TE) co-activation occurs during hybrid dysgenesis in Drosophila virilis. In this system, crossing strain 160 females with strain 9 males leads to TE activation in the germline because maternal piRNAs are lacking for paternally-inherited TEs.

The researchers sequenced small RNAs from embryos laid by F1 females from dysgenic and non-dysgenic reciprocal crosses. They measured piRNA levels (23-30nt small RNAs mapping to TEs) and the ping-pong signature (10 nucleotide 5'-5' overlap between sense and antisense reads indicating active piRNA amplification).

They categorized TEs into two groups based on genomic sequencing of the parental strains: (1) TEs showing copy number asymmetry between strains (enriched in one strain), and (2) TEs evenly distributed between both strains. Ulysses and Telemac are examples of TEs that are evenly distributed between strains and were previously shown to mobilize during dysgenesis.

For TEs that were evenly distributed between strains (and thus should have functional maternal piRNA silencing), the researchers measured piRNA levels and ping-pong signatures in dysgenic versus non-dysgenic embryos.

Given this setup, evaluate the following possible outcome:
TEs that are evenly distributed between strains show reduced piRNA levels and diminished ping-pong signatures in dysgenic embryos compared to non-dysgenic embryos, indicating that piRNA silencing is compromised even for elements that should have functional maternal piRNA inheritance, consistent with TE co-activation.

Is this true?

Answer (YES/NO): NO